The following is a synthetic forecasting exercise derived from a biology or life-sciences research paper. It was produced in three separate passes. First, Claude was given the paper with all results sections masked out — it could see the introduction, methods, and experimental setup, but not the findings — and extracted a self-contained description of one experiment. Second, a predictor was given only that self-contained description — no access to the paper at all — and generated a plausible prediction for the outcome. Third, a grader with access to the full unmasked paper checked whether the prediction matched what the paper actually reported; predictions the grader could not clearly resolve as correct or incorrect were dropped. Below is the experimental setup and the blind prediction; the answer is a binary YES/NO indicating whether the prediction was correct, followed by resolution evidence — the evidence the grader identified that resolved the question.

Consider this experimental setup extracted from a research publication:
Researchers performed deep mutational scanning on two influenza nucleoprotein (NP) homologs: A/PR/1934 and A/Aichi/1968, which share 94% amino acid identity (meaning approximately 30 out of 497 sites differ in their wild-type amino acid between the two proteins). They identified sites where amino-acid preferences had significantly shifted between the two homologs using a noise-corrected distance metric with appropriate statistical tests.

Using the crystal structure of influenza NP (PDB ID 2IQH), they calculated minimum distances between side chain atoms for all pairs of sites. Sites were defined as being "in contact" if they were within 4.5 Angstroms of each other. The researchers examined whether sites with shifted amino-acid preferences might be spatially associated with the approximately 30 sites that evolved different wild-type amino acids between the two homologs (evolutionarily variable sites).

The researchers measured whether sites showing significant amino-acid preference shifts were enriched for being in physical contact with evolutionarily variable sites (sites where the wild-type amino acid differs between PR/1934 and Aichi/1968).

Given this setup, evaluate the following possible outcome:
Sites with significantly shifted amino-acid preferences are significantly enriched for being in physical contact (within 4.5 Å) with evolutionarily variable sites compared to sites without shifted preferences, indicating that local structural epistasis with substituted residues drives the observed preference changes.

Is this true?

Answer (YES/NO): NO